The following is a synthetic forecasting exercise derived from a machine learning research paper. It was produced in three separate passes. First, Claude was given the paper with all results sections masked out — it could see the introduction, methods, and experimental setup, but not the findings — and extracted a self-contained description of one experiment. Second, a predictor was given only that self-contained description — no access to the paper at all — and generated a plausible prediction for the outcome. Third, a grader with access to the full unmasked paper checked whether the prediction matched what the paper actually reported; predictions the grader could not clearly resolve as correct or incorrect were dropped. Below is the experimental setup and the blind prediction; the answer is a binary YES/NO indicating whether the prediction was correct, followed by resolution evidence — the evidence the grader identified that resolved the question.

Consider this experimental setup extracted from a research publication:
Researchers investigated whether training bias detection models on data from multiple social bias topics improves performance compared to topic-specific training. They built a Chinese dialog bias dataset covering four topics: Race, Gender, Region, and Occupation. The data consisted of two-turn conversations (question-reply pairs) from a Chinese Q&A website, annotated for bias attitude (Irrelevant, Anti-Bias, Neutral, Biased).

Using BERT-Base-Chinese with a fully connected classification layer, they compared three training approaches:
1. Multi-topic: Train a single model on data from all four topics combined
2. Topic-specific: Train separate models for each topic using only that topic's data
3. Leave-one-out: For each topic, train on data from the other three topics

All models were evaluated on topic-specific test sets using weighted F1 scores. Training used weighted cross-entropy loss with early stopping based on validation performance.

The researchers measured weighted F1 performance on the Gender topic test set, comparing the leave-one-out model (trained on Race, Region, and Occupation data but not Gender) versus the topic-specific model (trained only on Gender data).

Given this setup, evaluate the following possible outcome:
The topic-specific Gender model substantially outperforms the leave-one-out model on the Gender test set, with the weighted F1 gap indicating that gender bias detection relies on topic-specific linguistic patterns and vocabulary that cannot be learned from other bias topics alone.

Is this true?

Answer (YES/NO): NO